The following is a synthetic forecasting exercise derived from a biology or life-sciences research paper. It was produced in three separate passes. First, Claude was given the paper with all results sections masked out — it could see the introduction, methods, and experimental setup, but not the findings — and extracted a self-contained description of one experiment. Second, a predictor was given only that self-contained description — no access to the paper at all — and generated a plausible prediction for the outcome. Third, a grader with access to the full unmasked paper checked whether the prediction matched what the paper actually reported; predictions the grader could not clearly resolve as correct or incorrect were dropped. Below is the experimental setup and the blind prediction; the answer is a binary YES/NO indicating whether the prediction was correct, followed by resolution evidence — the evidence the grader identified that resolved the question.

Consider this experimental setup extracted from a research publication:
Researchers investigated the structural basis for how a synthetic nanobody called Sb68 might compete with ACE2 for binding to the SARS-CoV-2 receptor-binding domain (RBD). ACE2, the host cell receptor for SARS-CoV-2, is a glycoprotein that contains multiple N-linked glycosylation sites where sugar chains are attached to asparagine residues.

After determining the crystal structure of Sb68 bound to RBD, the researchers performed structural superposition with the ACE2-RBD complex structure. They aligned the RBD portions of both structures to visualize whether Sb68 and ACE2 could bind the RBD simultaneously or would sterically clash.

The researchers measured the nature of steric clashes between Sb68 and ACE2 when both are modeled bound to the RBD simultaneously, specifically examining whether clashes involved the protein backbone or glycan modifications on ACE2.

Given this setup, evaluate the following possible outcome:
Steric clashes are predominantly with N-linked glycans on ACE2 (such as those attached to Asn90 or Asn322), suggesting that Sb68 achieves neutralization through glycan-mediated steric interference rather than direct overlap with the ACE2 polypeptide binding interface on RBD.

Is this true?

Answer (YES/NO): YES